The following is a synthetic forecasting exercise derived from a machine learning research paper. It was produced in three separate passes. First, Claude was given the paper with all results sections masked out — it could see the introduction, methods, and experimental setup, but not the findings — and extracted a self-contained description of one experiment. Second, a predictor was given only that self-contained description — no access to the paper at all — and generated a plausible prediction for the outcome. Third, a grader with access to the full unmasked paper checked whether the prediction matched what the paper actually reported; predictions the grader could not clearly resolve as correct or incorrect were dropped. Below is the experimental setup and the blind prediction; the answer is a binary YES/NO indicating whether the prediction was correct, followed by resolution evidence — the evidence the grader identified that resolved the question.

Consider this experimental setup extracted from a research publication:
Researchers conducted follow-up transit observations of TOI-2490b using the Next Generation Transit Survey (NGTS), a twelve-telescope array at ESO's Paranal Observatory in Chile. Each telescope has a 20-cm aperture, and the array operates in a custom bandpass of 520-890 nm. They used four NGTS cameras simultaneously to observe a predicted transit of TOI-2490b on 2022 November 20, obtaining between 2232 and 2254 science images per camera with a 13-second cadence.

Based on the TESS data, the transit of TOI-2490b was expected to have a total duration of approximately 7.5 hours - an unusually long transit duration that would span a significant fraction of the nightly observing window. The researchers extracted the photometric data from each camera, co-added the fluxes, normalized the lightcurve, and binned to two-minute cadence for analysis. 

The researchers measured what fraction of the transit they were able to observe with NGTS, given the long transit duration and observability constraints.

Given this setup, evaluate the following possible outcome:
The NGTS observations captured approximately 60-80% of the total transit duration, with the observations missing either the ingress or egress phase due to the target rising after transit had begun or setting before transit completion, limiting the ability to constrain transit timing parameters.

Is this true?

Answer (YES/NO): NO